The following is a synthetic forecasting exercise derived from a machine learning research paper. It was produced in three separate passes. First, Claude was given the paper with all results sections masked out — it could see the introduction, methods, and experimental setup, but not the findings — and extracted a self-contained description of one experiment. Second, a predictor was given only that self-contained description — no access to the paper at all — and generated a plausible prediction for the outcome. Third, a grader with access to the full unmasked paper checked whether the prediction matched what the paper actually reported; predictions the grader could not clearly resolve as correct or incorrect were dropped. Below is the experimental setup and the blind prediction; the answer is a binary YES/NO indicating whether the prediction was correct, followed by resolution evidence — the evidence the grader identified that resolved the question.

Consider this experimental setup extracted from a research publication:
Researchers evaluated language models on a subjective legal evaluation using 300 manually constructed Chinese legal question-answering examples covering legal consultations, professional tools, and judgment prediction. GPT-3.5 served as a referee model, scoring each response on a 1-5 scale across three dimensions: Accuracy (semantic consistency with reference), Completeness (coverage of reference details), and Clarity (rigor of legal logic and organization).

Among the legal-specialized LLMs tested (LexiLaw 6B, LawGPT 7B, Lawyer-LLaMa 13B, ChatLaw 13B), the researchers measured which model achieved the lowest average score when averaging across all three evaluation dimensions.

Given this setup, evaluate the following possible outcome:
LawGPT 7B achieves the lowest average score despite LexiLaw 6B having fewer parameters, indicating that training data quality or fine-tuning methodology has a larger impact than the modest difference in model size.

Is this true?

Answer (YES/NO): YES